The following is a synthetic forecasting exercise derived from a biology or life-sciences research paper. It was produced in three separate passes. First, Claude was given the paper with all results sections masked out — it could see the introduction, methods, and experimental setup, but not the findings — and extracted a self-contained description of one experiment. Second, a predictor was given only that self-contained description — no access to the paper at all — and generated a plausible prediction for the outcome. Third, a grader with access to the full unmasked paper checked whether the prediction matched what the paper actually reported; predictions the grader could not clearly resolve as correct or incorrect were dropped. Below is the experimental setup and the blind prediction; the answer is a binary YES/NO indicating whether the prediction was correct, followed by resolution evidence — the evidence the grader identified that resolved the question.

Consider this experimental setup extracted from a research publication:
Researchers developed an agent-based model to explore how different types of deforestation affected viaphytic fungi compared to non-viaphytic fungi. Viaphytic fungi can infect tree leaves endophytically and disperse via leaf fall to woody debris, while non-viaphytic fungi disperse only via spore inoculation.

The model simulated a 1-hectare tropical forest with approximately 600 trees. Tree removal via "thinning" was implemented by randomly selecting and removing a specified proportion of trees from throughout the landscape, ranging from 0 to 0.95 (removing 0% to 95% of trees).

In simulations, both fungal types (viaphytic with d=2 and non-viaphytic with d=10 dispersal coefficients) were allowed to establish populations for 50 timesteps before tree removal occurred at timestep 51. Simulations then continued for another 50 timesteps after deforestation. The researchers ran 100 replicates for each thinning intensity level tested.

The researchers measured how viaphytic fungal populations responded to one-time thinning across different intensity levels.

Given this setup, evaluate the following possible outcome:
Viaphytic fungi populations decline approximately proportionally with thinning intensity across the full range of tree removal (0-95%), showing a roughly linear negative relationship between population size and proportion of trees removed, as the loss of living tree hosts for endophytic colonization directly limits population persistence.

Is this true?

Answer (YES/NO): NO